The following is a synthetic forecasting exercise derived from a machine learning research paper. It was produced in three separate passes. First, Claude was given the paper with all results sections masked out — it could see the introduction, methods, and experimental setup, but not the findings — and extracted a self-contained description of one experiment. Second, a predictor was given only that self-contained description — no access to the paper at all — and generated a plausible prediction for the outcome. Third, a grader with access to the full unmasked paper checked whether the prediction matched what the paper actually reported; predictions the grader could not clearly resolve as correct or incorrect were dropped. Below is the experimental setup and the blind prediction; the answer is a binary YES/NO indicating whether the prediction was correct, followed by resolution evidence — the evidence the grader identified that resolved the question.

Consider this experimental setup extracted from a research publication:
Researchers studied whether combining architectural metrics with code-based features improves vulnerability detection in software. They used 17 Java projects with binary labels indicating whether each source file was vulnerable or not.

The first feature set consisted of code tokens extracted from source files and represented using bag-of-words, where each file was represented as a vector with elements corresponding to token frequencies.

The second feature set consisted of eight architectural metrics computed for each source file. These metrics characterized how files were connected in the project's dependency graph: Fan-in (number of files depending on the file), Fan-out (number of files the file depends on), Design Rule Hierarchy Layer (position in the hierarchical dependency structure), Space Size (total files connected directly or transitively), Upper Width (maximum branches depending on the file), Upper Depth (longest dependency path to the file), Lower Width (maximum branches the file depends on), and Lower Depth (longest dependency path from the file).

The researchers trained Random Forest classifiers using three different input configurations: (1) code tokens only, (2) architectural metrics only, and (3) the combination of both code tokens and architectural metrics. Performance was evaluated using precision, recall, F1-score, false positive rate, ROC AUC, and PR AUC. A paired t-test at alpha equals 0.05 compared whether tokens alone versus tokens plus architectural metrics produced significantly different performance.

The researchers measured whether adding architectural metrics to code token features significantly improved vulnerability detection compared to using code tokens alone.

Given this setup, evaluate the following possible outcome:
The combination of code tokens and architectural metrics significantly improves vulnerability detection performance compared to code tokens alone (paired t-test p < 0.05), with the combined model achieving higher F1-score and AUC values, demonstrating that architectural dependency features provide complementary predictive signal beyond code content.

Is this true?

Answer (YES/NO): NO